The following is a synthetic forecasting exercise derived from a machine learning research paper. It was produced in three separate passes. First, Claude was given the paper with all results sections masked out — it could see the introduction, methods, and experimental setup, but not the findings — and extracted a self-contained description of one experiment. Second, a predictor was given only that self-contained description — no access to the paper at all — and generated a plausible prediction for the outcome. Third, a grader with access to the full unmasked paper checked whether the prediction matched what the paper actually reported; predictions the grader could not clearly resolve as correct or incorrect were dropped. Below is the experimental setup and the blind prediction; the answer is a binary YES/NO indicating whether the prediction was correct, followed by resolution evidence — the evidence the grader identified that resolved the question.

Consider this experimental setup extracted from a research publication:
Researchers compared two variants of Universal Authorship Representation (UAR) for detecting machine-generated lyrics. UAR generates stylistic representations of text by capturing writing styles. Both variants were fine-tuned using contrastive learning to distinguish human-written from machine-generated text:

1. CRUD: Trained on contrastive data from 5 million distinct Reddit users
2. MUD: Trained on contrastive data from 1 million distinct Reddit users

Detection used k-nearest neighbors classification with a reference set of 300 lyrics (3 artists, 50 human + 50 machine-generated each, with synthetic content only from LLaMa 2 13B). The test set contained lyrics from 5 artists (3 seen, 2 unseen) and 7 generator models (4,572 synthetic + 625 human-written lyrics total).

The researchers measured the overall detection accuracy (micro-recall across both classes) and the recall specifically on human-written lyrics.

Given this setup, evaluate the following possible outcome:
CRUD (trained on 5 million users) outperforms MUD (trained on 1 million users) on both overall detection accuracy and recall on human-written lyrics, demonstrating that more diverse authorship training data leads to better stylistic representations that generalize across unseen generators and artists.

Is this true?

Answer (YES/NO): NO